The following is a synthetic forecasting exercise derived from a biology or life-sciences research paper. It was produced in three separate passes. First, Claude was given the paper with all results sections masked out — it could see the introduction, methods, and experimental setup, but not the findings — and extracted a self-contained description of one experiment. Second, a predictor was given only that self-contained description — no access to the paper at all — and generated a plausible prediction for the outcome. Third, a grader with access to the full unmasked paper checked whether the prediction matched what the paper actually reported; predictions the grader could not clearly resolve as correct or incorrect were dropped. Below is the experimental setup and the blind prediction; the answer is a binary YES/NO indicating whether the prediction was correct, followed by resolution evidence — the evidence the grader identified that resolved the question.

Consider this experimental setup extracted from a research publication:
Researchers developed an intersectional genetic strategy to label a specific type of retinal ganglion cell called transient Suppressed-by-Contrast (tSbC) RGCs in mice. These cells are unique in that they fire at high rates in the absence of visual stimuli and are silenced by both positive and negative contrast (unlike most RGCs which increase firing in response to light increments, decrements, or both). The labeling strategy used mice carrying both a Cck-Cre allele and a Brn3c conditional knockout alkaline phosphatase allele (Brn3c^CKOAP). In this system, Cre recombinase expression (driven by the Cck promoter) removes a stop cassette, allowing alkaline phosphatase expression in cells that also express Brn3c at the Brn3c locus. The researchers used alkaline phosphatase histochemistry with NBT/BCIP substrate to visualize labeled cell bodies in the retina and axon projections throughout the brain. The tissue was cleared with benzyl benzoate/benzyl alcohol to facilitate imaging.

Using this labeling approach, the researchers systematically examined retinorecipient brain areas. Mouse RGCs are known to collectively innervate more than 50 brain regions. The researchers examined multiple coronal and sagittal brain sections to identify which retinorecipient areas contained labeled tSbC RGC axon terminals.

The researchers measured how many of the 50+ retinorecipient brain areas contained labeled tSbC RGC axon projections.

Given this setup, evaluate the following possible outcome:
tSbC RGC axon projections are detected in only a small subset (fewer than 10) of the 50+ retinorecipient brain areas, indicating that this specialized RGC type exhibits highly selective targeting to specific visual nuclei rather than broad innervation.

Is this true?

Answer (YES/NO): YES